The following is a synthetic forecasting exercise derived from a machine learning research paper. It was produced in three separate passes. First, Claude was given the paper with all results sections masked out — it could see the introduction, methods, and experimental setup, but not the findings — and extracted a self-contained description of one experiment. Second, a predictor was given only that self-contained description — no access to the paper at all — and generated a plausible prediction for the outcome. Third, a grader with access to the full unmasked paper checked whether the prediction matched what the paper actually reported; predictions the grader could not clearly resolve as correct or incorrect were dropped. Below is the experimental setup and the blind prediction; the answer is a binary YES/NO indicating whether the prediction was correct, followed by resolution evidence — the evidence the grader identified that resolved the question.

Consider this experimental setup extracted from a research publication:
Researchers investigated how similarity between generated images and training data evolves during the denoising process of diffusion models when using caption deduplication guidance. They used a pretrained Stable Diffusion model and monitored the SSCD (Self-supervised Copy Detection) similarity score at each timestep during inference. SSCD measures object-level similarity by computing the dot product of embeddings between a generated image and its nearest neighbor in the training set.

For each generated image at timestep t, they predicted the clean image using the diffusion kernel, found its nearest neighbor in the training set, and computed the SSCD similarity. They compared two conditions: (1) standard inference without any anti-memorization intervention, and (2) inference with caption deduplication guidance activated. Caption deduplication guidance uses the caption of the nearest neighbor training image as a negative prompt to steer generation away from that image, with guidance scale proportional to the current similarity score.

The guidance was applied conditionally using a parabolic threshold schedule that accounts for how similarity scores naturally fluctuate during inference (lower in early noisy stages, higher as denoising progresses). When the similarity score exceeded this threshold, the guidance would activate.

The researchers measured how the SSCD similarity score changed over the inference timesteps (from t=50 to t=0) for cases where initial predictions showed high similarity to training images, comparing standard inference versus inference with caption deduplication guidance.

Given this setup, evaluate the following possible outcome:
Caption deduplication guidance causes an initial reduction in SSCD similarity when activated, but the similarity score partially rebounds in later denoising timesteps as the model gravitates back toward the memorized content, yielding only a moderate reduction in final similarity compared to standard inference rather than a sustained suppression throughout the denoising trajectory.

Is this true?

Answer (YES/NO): NO